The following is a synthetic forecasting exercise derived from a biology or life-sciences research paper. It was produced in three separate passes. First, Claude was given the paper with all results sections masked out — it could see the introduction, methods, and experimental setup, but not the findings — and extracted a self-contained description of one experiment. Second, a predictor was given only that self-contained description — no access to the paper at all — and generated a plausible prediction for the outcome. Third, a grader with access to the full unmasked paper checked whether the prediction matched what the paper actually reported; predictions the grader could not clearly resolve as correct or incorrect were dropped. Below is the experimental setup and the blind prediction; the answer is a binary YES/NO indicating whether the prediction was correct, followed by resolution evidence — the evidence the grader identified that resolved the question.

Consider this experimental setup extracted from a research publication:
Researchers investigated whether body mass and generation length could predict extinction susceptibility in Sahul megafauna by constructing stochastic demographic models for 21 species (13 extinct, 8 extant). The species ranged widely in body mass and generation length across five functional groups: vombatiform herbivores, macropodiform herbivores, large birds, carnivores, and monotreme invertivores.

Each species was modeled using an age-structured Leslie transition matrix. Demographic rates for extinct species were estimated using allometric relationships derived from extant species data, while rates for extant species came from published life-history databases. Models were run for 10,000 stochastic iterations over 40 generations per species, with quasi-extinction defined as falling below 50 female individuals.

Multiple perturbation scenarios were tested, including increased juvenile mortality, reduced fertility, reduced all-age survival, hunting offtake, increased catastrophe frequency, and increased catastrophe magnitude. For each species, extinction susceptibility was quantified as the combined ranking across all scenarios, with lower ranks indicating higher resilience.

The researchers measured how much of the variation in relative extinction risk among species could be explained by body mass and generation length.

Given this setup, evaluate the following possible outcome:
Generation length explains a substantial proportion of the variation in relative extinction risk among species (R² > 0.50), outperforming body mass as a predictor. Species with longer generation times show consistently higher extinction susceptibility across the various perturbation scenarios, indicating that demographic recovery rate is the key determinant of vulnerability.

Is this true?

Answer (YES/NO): NO